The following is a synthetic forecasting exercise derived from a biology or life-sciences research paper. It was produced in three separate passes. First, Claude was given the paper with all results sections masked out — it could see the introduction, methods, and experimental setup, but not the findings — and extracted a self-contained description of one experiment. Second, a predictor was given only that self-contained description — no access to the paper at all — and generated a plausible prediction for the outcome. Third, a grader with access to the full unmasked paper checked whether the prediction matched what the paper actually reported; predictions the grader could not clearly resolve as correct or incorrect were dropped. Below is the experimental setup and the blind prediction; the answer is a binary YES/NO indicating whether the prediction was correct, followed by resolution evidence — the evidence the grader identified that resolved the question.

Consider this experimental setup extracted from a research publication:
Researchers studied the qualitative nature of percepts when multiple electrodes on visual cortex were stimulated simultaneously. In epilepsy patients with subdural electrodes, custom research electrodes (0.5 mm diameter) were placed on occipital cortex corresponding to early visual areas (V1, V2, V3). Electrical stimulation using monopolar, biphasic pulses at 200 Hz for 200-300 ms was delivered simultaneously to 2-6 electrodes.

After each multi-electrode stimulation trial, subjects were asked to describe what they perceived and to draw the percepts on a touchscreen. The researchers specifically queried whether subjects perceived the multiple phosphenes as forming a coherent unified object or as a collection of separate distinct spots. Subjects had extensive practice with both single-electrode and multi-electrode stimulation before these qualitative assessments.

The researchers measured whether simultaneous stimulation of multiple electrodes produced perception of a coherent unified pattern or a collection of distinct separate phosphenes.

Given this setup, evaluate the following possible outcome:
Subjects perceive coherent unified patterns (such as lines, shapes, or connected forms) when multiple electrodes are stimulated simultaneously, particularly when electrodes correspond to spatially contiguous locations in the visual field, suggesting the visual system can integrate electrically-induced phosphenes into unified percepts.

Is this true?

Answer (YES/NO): NO